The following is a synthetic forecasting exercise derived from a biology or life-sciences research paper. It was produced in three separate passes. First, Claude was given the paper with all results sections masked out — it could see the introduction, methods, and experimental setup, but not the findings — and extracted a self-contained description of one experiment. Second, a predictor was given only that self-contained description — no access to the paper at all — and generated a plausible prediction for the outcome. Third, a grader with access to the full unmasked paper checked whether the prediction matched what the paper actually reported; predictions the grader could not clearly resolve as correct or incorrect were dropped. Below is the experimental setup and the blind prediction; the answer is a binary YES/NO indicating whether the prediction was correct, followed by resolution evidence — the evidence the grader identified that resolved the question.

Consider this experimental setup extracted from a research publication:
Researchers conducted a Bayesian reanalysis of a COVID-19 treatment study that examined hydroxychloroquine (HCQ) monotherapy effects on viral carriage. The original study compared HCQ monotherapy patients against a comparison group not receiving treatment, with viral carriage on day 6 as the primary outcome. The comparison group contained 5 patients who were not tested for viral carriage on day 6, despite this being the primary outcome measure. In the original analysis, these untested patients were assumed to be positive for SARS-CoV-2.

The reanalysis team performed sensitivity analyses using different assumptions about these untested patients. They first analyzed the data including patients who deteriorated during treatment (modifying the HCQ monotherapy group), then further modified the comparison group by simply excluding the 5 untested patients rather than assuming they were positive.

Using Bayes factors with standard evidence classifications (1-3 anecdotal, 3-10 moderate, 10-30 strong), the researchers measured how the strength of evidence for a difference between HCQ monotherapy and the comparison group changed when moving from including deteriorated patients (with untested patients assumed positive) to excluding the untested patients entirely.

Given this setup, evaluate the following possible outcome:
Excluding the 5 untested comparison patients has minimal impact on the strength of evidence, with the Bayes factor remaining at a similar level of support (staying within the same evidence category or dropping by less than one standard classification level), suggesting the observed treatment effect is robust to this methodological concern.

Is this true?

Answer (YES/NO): NO